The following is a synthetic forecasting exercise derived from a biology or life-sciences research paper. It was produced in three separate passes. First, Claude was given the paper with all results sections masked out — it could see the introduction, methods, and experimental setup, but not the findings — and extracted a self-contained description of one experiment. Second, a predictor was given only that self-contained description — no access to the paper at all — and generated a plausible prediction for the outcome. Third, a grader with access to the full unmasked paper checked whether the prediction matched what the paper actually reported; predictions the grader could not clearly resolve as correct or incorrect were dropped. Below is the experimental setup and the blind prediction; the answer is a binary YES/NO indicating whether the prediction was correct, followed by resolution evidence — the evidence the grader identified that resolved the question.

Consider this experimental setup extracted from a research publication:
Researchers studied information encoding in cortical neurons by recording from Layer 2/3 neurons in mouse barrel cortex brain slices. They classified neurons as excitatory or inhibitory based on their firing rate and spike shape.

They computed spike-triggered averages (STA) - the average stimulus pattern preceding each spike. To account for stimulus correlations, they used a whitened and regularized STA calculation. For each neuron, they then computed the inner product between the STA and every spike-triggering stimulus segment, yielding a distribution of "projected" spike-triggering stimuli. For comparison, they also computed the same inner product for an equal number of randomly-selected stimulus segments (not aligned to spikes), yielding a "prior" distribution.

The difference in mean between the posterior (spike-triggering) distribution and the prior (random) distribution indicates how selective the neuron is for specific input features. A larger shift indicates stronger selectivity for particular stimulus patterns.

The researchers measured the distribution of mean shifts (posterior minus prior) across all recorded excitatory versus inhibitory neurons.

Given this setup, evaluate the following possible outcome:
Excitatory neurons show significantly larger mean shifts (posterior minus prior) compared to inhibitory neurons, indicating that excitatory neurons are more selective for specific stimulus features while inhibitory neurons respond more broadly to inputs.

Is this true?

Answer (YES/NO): YES